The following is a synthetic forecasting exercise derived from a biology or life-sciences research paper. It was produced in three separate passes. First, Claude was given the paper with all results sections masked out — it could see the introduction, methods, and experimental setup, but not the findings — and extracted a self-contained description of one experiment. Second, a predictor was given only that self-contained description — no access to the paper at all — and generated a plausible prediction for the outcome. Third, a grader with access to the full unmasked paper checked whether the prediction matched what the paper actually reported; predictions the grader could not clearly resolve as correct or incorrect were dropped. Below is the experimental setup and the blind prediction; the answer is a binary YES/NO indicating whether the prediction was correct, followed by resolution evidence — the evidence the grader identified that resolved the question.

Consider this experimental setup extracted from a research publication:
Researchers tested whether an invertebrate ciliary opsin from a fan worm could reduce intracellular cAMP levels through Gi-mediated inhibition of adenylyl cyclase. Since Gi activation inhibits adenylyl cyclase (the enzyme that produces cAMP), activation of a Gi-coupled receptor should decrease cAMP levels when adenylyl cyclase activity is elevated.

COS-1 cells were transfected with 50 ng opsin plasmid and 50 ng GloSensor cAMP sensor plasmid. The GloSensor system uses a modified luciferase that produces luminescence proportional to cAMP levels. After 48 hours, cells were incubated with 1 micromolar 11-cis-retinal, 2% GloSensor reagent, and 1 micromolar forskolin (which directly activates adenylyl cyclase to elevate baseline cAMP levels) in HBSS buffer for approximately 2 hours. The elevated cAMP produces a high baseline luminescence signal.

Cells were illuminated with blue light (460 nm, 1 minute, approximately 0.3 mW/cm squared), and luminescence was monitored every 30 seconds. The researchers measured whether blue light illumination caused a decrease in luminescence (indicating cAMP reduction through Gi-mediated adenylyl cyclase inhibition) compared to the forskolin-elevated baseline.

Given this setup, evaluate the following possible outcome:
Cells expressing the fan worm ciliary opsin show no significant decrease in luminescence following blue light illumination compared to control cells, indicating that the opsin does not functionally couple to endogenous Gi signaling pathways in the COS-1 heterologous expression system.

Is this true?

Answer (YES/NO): NO